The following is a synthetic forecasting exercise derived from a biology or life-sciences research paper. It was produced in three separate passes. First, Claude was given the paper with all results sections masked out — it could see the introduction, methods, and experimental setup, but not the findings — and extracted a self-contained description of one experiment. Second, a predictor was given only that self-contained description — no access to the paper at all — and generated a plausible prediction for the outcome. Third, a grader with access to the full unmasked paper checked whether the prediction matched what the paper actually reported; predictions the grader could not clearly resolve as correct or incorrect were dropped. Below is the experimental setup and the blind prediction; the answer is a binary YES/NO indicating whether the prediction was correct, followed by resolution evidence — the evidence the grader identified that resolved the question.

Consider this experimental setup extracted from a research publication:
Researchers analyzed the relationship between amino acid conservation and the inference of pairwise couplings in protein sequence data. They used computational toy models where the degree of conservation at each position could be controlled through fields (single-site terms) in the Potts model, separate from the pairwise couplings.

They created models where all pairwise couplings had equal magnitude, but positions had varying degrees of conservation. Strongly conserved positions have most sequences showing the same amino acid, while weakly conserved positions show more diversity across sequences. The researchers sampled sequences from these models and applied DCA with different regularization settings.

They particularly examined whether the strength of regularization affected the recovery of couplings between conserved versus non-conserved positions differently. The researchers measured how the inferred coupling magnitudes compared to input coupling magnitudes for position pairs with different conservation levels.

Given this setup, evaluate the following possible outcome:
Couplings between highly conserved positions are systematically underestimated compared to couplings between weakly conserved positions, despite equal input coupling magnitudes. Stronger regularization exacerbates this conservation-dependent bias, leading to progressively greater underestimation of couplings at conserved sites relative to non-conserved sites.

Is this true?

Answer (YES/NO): NO